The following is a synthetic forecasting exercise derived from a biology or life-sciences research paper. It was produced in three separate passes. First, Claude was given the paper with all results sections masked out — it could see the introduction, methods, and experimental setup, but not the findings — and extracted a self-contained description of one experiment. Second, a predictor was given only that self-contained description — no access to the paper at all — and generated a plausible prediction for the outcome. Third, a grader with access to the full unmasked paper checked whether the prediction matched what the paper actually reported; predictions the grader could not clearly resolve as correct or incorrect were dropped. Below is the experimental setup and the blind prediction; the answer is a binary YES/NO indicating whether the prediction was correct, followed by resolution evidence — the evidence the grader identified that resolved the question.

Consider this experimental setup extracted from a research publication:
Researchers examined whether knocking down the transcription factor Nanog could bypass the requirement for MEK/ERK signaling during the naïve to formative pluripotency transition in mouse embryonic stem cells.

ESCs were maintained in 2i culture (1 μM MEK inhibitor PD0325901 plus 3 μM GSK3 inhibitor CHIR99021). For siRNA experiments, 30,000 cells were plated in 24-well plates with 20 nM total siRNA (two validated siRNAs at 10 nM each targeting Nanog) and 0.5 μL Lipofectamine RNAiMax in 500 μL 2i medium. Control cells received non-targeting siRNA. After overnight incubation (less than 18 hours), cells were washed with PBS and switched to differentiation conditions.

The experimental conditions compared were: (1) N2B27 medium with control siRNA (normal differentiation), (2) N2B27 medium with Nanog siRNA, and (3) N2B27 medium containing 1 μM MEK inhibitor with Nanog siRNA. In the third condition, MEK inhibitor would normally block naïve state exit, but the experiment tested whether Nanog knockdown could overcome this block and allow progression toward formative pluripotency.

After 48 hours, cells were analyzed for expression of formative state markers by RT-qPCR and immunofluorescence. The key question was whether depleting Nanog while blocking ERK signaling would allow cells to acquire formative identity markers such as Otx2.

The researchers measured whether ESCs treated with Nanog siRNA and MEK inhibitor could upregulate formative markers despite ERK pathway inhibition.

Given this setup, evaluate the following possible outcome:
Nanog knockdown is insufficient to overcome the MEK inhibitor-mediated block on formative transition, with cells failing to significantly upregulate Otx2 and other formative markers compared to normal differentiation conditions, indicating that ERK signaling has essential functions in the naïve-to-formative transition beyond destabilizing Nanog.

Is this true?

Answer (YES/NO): YES